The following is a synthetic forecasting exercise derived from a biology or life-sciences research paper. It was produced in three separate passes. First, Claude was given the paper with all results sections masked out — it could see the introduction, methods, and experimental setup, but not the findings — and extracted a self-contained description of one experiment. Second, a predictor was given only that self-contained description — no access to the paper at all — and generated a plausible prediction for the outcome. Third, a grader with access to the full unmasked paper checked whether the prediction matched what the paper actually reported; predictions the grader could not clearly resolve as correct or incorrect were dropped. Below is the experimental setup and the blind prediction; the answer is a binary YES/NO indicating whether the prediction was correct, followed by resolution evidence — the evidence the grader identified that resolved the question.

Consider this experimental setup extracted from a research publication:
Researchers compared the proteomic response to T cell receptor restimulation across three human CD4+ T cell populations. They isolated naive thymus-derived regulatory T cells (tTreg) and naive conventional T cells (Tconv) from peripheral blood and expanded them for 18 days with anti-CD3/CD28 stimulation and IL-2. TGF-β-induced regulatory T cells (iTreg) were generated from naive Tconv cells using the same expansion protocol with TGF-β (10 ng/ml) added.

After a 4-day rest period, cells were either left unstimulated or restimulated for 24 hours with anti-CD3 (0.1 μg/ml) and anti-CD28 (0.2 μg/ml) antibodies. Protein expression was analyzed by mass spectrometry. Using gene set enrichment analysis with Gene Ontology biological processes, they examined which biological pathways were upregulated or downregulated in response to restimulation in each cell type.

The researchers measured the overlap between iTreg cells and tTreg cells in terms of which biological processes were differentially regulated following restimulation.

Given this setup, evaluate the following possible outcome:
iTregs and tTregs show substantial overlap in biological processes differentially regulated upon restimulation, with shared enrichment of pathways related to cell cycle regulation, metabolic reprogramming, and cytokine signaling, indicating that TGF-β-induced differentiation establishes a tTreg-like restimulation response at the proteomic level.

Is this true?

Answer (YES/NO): NO